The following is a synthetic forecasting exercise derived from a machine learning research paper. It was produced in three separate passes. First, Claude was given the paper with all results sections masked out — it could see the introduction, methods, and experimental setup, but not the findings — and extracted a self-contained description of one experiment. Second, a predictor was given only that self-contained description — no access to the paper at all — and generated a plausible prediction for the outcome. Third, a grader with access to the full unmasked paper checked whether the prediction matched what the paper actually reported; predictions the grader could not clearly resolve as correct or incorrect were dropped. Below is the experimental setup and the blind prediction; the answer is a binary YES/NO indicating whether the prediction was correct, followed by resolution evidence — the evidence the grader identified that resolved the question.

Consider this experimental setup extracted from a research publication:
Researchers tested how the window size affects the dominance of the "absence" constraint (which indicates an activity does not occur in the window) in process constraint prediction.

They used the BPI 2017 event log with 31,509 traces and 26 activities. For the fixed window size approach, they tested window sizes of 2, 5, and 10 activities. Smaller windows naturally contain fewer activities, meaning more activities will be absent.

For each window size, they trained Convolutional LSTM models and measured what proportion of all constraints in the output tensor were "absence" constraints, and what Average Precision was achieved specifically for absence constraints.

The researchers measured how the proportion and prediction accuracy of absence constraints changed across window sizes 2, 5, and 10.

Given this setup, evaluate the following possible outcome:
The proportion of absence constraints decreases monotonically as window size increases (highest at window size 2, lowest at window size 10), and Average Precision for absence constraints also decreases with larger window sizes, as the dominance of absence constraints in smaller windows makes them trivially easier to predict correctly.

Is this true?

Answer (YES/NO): NO